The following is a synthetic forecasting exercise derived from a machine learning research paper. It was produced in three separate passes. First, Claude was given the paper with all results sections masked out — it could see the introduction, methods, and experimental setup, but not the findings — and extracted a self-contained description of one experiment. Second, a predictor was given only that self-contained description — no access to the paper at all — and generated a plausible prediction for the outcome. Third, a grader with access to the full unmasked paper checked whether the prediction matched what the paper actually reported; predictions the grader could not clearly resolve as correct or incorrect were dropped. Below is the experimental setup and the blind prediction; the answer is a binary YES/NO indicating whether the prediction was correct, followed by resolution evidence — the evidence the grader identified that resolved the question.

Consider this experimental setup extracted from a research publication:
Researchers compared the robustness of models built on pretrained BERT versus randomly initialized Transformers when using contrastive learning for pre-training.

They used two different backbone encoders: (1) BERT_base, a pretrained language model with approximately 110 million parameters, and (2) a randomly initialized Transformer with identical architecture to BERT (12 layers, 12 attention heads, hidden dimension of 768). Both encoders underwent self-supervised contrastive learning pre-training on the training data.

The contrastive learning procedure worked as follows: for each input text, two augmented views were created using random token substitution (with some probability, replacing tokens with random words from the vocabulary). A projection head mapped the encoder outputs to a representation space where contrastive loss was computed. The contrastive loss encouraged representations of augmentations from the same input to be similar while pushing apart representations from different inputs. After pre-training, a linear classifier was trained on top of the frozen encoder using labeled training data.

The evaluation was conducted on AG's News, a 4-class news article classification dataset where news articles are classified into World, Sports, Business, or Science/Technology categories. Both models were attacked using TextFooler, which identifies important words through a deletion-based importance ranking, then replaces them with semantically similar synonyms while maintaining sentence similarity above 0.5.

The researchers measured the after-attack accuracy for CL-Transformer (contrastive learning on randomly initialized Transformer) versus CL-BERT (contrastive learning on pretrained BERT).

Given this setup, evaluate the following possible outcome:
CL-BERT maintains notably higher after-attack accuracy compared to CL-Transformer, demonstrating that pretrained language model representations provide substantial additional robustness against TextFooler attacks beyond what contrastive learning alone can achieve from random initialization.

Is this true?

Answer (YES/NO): YES